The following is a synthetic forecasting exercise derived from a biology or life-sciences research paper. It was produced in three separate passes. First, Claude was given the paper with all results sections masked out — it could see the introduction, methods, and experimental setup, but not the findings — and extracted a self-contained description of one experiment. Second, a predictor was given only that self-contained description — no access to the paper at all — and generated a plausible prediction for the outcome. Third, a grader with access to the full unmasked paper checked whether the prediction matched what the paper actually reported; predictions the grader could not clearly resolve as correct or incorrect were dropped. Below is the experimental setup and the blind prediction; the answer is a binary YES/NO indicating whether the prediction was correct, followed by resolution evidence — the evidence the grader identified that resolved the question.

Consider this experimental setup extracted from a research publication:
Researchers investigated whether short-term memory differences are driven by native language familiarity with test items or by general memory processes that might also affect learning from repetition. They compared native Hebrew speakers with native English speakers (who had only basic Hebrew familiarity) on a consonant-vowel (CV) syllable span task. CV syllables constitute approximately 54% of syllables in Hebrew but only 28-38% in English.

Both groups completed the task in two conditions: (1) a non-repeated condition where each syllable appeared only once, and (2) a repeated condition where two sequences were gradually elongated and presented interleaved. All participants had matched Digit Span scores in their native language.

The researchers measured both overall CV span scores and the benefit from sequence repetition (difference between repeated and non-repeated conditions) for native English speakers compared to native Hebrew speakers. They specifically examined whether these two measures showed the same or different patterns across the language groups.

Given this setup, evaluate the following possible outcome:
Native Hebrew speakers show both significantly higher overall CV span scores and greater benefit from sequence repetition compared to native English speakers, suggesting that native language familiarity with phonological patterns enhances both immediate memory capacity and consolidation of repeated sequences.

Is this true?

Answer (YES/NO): NO